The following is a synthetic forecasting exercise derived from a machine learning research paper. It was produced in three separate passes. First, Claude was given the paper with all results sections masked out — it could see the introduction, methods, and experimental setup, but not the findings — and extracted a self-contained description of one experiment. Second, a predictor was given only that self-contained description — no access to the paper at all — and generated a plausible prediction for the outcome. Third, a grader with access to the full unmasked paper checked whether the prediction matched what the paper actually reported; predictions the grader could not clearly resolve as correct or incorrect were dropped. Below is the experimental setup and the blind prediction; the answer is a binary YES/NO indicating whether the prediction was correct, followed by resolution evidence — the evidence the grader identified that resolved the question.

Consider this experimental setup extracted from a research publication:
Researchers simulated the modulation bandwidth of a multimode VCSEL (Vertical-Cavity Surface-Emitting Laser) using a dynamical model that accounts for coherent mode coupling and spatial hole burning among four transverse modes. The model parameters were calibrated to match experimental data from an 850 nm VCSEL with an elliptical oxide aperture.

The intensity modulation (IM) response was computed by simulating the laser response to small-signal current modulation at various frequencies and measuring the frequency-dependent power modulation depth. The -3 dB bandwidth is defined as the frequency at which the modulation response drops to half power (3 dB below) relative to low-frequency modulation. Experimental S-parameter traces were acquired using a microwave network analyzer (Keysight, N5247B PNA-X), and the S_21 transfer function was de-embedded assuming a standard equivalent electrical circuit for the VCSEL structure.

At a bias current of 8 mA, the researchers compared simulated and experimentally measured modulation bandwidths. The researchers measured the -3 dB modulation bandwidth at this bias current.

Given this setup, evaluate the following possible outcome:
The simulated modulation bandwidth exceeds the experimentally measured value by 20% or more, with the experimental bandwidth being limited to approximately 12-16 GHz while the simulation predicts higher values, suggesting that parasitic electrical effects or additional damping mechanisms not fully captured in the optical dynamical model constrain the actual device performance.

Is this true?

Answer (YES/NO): NO